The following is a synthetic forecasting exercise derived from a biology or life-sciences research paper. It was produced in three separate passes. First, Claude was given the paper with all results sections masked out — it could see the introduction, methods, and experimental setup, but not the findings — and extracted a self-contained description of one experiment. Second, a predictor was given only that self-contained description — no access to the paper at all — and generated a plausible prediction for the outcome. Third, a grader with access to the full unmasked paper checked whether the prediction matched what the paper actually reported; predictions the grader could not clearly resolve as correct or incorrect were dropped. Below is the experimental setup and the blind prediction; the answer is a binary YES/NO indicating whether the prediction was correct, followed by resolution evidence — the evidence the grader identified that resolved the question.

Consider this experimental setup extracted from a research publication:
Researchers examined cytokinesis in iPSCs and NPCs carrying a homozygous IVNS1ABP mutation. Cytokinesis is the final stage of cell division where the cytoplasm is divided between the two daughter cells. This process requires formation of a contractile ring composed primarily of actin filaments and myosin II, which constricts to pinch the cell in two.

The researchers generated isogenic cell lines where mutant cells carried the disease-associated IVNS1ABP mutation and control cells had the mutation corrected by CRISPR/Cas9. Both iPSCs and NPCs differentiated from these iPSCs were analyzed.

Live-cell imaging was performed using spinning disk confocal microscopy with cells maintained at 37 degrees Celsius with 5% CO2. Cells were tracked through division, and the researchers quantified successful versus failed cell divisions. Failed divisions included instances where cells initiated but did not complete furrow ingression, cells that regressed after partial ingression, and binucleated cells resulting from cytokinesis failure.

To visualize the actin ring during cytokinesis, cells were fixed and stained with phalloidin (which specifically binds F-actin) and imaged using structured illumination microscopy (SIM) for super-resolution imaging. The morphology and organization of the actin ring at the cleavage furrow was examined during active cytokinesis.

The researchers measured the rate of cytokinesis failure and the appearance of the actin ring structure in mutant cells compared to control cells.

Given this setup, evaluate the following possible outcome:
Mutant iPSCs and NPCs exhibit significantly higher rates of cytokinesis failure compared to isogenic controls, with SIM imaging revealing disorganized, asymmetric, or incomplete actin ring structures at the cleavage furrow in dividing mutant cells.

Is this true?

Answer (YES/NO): NO